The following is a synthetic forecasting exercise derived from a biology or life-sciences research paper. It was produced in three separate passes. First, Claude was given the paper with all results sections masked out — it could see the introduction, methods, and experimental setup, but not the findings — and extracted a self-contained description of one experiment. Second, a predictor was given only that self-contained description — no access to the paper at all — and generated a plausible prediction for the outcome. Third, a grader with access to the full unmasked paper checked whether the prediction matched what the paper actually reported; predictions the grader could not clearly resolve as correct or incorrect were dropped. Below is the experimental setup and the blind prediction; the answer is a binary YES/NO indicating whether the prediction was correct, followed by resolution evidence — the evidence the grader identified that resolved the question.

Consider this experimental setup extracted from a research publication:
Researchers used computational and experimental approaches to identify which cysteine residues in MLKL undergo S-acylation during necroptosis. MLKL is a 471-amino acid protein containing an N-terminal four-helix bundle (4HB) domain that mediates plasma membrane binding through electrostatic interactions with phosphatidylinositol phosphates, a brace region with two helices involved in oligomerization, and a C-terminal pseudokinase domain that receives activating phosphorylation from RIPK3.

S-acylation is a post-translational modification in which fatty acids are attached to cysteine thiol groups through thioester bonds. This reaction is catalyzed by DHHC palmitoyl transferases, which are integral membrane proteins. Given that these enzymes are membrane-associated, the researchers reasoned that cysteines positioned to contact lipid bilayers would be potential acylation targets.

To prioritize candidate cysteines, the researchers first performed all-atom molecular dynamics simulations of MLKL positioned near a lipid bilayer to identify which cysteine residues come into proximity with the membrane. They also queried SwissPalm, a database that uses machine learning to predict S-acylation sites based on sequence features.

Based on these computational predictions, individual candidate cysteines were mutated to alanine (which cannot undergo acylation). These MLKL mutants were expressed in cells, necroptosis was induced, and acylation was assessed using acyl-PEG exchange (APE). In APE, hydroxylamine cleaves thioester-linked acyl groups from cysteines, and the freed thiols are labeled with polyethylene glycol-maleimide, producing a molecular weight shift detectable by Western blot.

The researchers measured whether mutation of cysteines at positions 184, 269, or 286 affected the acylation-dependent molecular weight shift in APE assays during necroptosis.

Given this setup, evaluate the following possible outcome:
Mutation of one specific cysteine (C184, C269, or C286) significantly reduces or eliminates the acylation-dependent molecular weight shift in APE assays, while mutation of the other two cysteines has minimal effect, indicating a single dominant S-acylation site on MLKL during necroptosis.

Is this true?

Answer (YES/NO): NO